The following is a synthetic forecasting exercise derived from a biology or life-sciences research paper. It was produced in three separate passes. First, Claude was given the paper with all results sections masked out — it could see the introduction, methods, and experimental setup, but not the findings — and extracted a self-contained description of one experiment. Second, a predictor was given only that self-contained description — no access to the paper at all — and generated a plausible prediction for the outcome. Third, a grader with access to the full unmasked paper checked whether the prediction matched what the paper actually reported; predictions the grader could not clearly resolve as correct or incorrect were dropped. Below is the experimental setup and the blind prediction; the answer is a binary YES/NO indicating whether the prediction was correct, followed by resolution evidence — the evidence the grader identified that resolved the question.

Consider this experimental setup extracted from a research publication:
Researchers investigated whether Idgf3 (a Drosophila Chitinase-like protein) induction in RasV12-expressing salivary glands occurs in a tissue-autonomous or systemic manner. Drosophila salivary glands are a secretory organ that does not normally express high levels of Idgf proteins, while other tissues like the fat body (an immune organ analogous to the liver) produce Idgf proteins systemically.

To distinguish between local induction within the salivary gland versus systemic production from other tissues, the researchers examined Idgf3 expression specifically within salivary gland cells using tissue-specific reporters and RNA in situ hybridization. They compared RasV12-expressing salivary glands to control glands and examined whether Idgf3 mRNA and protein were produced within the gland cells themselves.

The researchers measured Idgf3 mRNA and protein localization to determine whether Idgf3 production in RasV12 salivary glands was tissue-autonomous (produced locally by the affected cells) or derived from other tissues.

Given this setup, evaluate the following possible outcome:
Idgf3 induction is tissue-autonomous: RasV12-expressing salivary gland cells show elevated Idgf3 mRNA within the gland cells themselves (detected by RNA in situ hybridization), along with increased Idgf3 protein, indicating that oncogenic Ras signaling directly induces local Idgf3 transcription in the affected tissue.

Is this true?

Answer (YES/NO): YES